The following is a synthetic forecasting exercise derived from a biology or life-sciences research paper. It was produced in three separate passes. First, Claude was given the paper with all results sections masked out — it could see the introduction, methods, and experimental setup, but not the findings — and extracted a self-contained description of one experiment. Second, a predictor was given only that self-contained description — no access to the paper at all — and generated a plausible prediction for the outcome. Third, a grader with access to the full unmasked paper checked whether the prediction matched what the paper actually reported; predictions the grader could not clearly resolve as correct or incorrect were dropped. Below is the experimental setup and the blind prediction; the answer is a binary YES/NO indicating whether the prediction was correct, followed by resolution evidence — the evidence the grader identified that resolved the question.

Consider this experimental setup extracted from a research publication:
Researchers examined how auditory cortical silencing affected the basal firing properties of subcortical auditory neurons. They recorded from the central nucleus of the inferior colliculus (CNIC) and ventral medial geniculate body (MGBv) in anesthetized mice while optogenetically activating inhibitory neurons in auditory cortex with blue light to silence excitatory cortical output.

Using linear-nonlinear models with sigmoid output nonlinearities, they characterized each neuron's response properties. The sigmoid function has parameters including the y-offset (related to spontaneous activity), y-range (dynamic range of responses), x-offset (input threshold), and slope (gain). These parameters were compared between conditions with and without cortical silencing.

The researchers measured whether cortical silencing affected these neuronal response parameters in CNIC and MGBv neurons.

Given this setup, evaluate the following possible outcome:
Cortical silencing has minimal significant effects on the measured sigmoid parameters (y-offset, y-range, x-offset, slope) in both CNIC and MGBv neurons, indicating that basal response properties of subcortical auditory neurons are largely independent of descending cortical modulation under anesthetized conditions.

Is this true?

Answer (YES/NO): NO